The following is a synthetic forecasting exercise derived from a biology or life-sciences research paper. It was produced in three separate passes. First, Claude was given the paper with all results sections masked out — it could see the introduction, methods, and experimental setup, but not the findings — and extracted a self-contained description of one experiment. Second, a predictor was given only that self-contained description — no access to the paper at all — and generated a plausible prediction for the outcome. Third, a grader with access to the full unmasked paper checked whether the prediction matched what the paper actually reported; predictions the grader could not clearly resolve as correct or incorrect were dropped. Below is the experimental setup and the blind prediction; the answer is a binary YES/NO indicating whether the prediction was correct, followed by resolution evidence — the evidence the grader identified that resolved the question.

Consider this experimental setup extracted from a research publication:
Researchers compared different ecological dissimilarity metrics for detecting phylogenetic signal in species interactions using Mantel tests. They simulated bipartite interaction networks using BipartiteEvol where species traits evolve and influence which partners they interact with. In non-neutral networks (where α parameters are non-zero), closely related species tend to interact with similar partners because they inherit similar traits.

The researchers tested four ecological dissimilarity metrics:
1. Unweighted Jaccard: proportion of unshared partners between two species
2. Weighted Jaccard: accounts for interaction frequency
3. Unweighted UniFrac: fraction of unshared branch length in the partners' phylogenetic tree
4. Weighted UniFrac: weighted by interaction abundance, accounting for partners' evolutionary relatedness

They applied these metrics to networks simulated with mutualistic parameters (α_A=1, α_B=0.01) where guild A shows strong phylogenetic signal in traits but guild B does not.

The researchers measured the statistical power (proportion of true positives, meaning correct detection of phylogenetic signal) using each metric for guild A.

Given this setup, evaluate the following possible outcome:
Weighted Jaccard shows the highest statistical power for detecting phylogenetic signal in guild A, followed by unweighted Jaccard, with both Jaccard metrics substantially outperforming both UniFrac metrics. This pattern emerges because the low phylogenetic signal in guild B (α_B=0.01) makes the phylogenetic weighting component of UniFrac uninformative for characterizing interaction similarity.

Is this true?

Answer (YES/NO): NO